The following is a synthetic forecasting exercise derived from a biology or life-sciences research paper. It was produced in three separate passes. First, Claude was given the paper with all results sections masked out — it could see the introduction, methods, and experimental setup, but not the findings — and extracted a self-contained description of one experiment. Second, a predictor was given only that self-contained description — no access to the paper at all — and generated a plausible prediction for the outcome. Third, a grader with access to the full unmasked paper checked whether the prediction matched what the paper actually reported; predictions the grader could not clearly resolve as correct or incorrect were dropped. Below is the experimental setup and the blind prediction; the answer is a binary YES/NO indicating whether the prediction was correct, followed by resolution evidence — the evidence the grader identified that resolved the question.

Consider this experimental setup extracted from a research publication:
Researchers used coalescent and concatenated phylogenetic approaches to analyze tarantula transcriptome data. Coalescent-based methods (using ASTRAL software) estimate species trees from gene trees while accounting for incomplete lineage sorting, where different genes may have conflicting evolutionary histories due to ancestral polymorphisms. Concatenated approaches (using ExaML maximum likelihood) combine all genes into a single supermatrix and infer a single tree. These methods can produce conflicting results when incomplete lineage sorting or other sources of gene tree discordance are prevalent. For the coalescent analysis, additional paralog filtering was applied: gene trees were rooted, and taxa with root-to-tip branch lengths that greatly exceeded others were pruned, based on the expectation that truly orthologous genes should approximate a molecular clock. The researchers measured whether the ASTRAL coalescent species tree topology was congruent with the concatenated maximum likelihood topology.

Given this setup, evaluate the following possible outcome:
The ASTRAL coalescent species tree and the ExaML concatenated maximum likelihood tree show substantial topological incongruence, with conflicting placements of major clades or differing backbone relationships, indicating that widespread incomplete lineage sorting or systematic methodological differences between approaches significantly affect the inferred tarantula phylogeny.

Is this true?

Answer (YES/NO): NO